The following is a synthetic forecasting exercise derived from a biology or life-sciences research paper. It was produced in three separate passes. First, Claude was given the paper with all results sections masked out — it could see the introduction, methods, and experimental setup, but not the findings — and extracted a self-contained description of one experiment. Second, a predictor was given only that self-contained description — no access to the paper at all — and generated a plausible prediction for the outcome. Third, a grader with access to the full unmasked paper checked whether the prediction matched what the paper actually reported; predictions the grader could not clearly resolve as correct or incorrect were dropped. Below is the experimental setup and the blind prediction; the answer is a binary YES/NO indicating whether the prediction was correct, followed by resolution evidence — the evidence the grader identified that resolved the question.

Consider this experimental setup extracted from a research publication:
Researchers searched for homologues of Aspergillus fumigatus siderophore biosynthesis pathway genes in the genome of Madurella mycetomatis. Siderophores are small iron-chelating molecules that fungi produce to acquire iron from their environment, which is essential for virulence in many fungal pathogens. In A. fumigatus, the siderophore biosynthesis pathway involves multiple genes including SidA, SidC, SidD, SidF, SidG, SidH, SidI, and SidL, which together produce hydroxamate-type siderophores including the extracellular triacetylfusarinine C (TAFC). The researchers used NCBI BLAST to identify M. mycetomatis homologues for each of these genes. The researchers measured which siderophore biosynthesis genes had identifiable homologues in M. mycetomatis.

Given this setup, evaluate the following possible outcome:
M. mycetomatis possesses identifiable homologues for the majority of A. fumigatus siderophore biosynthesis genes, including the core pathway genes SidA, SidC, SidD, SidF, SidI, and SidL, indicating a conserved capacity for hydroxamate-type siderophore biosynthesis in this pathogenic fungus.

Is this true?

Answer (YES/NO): YES